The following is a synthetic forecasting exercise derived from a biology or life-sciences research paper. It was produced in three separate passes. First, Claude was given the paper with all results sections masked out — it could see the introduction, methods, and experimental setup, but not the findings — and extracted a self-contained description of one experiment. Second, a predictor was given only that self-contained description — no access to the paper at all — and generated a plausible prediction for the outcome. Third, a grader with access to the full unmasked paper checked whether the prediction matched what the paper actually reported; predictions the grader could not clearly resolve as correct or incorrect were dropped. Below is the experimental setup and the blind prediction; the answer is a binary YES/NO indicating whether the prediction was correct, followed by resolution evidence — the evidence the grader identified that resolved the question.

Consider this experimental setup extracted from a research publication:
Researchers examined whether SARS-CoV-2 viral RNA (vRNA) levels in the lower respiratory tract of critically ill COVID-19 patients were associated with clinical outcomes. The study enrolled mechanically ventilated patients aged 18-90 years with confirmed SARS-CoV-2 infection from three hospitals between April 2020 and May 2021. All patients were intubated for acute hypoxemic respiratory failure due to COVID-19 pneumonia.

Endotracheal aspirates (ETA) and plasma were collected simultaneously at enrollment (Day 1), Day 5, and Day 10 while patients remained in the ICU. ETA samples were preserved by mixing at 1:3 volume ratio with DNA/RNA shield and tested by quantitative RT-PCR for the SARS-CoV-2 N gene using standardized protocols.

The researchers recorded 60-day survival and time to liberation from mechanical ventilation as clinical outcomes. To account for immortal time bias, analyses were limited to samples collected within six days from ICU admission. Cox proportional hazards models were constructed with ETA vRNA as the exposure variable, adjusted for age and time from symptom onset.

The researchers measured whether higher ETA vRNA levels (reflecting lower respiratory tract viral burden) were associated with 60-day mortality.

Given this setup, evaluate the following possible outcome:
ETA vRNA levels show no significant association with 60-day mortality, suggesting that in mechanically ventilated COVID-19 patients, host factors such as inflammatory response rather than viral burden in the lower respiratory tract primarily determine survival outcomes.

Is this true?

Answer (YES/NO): NO